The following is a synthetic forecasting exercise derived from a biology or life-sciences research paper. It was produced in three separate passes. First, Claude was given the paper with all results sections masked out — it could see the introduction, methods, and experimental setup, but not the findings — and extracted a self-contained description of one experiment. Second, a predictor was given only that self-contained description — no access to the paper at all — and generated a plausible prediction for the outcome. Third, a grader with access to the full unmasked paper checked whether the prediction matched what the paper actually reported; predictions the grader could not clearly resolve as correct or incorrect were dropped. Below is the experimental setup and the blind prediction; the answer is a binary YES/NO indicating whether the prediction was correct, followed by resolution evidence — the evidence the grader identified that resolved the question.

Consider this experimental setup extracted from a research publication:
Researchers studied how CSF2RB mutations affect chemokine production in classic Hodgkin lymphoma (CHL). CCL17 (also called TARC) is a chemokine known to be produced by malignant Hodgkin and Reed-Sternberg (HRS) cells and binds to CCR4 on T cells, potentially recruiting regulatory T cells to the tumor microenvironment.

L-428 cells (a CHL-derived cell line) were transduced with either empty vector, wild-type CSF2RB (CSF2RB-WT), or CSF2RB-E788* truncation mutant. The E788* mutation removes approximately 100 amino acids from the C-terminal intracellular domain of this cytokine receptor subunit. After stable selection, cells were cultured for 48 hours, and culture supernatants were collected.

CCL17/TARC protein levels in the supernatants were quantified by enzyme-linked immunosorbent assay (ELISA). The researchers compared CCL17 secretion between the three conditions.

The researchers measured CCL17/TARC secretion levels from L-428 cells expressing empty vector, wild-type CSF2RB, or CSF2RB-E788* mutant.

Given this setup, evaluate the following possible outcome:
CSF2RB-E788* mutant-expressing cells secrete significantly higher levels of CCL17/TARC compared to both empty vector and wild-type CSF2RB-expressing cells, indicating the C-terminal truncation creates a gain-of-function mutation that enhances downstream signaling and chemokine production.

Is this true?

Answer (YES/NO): YES